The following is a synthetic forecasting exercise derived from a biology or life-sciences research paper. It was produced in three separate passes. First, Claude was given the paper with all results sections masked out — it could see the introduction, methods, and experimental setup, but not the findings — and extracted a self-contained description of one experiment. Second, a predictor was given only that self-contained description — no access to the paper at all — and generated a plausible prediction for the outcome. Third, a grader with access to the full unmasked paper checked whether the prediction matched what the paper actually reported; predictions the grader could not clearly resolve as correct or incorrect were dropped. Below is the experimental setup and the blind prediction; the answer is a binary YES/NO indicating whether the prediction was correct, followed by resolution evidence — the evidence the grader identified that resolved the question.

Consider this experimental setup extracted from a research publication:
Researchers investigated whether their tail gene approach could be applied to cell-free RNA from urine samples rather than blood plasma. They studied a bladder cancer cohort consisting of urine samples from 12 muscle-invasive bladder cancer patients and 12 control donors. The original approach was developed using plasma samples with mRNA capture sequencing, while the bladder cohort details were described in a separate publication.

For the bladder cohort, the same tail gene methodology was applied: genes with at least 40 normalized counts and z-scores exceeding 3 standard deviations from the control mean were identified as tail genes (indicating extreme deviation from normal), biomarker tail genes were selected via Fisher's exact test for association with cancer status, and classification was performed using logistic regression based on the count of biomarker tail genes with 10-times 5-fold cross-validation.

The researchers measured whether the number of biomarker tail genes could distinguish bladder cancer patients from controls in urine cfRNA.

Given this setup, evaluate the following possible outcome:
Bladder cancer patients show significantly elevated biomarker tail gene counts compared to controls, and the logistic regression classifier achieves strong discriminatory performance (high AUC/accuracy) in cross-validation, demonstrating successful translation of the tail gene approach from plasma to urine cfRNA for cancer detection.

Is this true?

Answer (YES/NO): YES